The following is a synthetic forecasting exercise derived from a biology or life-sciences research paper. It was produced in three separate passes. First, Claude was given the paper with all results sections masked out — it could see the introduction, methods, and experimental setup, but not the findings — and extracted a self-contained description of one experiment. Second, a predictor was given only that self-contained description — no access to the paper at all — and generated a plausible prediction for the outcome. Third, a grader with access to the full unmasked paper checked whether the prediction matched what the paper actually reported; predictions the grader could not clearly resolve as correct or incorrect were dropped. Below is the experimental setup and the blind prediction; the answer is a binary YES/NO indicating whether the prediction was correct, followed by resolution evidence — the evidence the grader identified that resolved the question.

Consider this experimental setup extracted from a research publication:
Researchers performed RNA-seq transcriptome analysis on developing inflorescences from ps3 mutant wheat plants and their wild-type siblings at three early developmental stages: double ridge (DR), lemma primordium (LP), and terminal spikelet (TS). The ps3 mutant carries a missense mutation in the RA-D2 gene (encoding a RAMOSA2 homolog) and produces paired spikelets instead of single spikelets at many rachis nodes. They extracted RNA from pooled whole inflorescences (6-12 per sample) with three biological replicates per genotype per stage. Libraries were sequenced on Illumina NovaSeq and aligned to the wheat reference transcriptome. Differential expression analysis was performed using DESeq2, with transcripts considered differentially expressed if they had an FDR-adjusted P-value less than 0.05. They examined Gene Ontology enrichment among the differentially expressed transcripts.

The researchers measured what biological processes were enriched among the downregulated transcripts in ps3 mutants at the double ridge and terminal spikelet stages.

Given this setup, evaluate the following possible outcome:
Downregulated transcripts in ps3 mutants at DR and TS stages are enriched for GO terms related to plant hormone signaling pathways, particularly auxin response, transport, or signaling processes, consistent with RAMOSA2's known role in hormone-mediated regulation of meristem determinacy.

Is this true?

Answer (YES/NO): NO